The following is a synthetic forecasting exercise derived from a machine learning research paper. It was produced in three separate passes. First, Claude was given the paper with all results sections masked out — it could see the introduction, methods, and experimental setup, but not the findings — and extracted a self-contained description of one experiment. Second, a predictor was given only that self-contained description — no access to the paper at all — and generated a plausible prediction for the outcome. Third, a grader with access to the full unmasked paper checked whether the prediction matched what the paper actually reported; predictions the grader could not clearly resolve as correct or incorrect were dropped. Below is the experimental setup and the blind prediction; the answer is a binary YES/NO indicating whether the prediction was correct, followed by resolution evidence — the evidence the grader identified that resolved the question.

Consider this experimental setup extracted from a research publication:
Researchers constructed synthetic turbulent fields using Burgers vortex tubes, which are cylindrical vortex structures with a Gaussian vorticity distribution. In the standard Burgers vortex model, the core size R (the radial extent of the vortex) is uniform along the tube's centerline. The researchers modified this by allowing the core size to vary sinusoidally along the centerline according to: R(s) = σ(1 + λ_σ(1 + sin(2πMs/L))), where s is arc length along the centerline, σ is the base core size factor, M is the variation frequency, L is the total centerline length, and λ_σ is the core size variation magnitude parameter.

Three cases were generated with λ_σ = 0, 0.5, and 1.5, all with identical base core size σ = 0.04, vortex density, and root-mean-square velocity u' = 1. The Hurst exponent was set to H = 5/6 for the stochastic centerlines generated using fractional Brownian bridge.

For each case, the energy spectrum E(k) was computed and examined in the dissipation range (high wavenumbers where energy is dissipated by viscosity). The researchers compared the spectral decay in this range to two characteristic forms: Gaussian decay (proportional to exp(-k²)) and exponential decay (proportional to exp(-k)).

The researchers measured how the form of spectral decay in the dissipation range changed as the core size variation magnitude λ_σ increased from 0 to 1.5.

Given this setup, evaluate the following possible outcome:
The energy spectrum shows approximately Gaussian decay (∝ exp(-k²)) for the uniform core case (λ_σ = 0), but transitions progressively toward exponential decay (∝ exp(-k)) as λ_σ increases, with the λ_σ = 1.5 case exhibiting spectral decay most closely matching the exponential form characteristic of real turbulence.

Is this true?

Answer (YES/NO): YES